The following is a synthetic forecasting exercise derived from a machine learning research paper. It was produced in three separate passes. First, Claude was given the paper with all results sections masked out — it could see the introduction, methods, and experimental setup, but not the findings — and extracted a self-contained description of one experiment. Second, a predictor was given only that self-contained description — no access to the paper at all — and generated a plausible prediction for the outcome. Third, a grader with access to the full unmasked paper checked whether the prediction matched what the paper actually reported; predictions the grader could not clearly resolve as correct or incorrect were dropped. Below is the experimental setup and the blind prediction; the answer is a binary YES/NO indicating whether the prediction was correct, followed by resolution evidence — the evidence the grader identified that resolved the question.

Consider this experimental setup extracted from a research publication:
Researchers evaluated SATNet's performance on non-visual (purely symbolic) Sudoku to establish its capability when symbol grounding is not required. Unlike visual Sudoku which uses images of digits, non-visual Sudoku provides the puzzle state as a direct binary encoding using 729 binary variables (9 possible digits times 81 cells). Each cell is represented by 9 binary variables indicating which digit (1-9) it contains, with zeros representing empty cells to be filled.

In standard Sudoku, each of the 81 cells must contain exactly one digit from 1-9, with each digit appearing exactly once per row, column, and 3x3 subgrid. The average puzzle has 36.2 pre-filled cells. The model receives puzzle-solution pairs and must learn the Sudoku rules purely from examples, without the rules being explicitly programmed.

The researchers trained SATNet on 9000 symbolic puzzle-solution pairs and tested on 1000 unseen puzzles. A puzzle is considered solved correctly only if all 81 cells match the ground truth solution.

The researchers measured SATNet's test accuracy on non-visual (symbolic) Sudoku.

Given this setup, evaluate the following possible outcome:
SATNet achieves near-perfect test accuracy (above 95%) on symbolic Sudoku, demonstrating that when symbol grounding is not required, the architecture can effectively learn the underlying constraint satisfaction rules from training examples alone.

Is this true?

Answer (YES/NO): YES